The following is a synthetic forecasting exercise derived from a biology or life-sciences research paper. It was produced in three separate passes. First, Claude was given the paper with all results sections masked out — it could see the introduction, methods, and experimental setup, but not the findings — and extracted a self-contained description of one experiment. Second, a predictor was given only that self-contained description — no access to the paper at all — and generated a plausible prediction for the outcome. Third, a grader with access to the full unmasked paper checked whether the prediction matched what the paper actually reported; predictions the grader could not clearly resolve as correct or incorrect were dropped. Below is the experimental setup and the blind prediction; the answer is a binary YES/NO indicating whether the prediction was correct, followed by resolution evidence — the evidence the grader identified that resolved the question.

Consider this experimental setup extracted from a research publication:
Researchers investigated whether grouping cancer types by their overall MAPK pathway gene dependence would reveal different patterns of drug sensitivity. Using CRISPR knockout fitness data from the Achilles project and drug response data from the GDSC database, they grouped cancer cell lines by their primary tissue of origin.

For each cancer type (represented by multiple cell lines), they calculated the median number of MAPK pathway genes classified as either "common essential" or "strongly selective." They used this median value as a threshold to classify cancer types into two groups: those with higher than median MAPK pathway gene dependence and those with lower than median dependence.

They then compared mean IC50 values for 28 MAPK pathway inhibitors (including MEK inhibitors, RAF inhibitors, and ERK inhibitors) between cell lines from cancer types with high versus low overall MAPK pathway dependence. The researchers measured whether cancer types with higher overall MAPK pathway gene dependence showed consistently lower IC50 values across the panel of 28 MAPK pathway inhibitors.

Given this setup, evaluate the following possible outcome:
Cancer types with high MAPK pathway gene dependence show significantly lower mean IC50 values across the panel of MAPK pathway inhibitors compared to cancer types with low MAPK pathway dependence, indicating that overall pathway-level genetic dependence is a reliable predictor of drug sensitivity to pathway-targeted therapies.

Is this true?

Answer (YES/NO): YES